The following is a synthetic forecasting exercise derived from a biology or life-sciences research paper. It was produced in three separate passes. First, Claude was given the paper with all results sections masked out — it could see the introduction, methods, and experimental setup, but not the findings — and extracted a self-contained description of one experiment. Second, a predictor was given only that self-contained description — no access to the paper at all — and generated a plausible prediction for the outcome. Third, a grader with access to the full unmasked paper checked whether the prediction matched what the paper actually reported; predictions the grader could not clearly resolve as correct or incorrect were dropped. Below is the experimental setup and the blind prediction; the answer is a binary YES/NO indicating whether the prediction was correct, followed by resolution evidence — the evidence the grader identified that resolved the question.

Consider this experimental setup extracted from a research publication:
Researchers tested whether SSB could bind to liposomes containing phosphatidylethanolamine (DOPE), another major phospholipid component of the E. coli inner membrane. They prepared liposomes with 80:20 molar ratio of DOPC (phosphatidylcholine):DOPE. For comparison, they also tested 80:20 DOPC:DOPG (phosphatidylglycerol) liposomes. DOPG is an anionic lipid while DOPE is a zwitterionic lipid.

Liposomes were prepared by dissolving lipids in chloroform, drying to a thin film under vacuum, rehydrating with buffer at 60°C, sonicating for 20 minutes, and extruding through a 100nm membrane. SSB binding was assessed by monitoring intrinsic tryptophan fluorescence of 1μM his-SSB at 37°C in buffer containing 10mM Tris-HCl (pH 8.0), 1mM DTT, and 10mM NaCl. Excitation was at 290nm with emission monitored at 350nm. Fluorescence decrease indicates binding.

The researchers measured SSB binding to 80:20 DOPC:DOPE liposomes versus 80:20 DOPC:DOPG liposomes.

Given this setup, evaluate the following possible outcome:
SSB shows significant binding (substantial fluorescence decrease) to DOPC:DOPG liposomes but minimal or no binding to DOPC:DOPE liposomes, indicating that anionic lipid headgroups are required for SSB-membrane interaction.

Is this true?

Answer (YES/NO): NO